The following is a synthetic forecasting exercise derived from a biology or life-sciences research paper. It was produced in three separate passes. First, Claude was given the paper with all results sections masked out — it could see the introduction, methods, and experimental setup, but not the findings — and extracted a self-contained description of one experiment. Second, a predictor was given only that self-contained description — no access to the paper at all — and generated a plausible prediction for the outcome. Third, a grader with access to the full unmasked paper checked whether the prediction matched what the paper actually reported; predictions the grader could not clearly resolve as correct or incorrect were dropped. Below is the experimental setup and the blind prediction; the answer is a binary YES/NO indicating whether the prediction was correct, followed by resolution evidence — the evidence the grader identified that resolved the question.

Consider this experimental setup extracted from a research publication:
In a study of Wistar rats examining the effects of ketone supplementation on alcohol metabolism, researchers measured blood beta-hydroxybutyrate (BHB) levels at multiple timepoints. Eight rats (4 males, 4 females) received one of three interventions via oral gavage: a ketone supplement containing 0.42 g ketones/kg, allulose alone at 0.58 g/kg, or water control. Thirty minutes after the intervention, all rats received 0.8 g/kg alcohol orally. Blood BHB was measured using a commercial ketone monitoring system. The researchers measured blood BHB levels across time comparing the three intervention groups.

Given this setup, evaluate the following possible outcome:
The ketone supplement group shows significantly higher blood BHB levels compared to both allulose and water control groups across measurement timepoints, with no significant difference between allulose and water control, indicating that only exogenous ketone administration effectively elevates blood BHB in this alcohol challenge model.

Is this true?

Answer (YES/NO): YES